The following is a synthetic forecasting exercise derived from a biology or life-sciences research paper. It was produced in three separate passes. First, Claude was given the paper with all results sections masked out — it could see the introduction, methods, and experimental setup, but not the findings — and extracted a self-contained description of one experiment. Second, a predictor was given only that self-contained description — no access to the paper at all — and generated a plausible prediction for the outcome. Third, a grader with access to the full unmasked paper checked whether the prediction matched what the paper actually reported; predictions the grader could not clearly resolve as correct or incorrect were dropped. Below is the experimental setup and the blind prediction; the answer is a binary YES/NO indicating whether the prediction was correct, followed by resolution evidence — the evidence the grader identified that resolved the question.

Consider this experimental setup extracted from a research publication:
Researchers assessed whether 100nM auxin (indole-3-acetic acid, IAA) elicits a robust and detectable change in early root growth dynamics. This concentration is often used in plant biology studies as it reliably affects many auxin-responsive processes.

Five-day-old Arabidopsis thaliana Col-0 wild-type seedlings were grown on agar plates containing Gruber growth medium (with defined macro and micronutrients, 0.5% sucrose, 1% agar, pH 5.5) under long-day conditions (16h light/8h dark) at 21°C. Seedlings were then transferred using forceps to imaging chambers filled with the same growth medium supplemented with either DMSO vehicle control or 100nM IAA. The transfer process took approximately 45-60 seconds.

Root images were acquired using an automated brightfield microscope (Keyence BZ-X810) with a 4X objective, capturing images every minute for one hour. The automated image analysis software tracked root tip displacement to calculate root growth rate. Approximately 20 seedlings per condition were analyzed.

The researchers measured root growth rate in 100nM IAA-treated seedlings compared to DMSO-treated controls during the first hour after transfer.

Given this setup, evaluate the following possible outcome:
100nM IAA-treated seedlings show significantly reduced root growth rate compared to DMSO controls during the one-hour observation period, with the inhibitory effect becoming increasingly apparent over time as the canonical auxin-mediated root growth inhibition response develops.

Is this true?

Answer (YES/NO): NO